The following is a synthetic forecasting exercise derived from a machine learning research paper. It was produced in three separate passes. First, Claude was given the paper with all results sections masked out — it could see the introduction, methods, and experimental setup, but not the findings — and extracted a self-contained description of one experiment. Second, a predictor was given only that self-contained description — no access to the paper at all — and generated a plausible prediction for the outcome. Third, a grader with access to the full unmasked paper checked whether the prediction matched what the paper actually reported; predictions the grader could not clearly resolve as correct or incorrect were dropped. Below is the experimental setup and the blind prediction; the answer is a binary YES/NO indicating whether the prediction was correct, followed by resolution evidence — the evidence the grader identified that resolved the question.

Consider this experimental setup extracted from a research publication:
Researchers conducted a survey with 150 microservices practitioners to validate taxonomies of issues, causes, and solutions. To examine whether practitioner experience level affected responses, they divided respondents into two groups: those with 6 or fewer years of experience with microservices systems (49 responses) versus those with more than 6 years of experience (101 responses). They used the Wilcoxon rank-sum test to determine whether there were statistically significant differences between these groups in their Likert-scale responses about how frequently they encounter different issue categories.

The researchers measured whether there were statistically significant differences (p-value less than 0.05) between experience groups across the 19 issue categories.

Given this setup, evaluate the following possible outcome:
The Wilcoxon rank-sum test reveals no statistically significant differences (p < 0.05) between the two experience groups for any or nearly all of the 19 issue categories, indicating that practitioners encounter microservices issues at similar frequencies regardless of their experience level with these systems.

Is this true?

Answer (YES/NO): YES